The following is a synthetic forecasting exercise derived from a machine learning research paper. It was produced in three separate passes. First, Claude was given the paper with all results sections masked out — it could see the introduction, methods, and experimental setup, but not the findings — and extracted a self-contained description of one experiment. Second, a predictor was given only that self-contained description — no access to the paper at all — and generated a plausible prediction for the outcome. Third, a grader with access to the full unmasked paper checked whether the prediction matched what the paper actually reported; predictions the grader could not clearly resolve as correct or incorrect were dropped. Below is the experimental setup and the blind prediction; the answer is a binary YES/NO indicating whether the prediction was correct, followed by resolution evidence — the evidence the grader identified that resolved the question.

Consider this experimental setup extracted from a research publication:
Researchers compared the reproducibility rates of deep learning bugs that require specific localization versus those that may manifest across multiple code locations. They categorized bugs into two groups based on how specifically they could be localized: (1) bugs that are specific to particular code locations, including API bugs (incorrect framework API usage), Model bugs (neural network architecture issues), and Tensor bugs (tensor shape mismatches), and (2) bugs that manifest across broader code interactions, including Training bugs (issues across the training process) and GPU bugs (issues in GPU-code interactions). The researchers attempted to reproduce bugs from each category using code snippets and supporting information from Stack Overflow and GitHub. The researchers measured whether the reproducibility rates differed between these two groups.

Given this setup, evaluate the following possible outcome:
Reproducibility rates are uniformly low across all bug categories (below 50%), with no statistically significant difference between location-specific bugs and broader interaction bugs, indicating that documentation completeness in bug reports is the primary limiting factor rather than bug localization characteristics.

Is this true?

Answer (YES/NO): NO